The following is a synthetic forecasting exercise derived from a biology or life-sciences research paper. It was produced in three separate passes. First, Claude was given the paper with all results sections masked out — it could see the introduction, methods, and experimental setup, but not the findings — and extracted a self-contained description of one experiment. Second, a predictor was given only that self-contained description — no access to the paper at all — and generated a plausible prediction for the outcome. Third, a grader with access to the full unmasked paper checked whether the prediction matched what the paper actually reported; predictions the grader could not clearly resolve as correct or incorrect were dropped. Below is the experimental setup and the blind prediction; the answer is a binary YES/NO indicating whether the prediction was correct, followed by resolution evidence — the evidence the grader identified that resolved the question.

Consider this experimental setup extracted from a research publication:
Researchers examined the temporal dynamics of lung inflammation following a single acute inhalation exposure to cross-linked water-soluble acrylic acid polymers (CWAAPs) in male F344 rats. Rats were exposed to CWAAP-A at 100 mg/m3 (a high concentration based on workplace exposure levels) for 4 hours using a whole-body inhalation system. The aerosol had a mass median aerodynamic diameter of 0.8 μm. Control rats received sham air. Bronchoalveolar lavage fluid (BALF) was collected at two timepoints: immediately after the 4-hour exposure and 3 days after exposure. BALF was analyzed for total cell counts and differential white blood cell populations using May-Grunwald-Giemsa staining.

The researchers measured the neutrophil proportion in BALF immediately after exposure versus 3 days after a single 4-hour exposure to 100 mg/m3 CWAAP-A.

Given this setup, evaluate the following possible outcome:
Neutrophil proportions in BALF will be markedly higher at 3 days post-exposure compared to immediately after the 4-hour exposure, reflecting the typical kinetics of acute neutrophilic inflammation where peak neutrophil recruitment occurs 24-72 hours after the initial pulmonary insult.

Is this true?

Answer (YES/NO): YES